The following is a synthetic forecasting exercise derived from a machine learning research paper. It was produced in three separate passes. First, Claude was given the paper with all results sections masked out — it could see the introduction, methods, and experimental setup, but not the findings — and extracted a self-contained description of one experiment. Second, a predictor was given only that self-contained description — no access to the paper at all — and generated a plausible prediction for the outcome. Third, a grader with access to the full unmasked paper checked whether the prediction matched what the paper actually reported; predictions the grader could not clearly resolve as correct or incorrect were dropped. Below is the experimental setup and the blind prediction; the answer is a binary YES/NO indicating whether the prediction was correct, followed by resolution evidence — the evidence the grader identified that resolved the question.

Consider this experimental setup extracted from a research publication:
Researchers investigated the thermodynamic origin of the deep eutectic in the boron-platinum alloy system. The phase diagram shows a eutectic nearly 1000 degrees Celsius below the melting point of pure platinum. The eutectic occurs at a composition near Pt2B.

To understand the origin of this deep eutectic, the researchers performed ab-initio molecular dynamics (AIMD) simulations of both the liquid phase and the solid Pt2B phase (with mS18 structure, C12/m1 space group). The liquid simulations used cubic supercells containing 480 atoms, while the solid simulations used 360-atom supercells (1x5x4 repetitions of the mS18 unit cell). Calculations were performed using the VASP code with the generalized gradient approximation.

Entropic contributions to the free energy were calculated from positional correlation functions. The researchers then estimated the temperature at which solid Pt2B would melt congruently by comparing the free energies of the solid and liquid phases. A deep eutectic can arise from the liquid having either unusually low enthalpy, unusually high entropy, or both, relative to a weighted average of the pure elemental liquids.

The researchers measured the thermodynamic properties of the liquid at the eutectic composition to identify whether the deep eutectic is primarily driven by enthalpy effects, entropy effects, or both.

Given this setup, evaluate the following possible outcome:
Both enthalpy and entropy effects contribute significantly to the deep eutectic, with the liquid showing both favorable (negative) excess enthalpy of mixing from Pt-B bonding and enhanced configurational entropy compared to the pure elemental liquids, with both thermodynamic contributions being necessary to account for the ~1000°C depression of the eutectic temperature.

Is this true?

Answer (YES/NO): YES